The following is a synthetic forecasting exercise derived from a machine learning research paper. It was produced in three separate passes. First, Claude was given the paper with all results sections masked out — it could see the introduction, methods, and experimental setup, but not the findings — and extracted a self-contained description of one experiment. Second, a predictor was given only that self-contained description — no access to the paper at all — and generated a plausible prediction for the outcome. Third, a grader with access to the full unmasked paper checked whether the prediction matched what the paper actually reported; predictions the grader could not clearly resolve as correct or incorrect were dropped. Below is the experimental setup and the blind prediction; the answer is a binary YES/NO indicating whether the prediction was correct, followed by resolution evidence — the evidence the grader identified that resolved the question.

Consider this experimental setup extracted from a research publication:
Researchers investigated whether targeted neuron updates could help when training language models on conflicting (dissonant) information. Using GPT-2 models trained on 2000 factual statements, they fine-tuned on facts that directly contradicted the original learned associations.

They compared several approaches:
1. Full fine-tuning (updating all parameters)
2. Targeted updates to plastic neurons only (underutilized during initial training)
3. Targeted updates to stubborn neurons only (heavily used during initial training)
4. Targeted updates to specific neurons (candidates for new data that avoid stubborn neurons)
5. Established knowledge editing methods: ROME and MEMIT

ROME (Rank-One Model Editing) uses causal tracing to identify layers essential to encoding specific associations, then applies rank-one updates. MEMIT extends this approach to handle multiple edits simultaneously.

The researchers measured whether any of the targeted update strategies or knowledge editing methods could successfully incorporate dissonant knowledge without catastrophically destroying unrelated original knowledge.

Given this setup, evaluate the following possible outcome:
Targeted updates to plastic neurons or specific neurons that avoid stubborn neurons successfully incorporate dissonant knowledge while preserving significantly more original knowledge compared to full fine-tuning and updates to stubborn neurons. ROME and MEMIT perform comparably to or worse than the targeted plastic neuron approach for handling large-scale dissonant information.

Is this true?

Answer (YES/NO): NO